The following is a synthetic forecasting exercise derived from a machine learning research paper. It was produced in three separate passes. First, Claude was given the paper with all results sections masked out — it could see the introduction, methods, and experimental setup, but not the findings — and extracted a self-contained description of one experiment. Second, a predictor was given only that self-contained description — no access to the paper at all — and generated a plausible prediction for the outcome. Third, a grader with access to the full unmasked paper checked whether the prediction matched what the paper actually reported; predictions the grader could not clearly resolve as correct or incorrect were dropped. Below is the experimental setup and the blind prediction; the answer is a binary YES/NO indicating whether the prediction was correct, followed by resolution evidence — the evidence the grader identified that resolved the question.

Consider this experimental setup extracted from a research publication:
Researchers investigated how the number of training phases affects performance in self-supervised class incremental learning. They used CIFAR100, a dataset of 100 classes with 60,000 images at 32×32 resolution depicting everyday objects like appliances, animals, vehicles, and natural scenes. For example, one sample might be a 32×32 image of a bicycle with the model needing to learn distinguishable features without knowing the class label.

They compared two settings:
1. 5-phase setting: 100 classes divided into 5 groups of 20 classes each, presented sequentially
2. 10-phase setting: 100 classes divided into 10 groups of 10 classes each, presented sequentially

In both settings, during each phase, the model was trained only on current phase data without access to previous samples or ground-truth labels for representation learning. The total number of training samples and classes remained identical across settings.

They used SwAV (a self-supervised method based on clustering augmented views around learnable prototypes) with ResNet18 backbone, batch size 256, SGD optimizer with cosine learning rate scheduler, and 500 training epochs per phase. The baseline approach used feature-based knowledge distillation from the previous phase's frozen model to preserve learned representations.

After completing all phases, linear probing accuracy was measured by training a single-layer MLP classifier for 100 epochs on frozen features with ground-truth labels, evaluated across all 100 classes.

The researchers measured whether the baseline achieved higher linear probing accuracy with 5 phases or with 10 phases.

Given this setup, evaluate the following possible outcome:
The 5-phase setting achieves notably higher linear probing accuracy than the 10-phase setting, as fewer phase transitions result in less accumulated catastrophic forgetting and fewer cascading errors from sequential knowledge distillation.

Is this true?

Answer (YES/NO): YES